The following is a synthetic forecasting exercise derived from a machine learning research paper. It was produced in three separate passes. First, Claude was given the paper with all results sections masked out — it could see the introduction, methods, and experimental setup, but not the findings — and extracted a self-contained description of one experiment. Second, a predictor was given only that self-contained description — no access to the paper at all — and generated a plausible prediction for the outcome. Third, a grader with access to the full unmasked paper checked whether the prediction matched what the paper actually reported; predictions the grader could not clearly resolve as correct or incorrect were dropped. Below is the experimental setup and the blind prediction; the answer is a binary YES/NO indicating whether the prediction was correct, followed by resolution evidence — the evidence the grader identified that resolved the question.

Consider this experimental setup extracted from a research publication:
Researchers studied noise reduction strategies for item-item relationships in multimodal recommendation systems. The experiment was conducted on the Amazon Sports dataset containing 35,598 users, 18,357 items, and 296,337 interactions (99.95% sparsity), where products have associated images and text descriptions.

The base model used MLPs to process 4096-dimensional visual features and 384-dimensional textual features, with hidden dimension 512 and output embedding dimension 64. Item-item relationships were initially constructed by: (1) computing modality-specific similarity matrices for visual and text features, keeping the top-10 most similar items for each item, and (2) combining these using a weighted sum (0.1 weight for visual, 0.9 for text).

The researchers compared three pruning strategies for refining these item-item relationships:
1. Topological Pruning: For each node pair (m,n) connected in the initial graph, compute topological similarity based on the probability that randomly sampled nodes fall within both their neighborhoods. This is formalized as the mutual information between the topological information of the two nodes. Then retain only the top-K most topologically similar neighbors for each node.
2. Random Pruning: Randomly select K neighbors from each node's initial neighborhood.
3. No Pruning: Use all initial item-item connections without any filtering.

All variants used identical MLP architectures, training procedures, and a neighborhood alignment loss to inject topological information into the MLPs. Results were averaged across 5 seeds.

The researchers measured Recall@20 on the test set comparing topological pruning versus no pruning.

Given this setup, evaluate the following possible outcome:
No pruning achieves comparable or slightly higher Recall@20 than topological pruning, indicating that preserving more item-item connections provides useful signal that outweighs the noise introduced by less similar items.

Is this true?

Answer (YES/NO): NO